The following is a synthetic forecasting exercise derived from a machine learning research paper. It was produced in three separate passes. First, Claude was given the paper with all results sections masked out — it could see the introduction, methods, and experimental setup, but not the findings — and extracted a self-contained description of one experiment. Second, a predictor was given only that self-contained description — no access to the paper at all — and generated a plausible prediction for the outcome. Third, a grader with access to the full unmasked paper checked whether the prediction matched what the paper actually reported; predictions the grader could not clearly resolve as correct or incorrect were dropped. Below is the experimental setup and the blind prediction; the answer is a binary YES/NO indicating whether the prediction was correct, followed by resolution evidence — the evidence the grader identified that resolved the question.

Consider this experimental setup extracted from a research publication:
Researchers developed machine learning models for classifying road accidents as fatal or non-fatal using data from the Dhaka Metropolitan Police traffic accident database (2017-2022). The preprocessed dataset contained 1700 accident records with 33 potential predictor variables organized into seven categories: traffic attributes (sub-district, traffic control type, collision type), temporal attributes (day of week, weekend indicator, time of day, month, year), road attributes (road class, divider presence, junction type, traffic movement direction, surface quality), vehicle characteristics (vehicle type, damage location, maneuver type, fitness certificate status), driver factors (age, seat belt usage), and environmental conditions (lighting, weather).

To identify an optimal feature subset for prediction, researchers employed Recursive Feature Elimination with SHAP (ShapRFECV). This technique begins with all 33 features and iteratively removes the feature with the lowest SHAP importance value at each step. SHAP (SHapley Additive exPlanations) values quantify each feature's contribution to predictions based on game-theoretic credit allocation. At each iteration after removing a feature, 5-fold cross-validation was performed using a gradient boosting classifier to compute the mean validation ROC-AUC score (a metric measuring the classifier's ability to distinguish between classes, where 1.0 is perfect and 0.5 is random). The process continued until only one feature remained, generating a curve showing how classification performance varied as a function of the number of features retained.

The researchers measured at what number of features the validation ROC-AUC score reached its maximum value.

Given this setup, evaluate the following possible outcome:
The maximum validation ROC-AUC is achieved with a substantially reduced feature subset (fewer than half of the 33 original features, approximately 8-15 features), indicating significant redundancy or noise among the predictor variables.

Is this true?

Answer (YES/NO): NO